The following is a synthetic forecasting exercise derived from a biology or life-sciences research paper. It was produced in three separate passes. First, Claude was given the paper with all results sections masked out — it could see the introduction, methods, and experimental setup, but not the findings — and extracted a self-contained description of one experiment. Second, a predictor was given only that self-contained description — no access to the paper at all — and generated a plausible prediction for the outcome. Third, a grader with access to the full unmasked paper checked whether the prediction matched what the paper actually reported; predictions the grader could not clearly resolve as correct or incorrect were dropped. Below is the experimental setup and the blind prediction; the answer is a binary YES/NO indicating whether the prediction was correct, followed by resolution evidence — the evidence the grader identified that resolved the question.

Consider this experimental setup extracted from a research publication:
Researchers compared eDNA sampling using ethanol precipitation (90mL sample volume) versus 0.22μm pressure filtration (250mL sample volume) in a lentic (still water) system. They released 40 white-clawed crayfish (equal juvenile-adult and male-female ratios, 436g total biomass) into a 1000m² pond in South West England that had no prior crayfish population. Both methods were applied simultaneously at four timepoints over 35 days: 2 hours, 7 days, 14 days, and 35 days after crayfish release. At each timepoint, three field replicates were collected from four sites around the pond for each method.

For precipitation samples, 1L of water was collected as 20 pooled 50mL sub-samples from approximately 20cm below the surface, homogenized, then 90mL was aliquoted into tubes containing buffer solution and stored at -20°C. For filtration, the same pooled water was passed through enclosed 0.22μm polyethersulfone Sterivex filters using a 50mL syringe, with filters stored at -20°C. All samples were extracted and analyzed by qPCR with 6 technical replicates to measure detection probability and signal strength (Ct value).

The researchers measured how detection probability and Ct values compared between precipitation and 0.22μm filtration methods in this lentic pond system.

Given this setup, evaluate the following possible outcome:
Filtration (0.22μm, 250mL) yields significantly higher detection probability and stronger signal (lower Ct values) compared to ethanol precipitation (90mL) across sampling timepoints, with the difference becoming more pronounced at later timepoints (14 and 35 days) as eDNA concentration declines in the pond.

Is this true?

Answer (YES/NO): NO